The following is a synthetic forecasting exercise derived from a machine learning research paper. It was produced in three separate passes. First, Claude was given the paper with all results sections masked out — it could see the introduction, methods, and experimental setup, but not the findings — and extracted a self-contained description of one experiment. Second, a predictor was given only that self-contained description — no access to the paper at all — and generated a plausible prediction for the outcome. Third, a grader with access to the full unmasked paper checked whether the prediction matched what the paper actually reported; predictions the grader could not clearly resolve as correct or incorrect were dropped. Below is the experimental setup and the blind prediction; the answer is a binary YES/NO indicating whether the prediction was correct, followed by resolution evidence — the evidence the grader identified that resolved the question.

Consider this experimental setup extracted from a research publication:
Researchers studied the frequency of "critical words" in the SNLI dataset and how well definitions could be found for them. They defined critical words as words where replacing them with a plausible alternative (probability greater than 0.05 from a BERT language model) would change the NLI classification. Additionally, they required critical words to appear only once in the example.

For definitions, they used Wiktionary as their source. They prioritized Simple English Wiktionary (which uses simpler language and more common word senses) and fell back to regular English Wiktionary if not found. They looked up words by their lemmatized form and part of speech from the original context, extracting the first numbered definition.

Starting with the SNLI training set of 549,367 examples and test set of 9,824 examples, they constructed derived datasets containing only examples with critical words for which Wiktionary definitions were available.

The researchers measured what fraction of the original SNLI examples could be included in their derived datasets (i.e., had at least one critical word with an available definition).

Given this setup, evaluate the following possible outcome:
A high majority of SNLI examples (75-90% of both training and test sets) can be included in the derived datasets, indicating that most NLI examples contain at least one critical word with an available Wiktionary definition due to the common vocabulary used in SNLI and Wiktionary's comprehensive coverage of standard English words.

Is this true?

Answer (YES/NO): NO